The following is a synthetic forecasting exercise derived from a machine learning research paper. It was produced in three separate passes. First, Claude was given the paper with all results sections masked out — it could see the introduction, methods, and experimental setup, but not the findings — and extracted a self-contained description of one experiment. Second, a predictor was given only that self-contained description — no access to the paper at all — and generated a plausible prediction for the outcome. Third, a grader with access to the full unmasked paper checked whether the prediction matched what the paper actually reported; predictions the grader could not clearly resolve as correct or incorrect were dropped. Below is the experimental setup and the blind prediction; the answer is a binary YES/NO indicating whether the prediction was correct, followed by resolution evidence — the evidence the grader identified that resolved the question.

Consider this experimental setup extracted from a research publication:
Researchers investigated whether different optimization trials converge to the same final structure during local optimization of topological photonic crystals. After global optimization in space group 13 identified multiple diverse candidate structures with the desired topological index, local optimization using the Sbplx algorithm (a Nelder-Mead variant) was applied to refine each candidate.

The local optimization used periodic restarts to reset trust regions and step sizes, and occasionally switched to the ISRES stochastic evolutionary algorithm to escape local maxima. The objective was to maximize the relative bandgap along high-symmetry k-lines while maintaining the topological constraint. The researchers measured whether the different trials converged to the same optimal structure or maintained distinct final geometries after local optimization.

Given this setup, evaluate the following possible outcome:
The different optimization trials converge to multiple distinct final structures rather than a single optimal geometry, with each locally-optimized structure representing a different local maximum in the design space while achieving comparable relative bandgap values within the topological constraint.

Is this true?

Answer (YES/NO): YES